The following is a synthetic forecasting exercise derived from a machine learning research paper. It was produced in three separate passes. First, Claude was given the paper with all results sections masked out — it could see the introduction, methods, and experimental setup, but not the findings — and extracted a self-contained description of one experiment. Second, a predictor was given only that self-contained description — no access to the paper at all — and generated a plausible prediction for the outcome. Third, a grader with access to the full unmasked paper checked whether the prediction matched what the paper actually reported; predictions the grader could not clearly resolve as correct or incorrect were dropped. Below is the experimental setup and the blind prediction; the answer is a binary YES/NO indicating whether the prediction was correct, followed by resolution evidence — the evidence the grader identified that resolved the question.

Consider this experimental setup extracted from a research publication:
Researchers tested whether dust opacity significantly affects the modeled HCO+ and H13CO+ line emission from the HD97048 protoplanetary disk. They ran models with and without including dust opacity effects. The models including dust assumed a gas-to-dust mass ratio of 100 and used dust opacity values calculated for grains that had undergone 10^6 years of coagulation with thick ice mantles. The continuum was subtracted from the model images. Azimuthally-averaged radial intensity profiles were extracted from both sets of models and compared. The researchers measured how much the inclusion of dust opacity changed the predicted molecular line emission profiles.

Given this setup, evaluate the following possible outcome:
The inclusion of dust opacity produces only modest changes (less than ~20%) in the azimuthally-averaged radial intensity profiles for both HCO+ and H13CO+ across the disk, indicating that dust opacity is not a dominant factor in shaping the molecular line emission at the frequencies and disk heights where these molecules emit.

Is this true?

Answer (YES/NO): YES